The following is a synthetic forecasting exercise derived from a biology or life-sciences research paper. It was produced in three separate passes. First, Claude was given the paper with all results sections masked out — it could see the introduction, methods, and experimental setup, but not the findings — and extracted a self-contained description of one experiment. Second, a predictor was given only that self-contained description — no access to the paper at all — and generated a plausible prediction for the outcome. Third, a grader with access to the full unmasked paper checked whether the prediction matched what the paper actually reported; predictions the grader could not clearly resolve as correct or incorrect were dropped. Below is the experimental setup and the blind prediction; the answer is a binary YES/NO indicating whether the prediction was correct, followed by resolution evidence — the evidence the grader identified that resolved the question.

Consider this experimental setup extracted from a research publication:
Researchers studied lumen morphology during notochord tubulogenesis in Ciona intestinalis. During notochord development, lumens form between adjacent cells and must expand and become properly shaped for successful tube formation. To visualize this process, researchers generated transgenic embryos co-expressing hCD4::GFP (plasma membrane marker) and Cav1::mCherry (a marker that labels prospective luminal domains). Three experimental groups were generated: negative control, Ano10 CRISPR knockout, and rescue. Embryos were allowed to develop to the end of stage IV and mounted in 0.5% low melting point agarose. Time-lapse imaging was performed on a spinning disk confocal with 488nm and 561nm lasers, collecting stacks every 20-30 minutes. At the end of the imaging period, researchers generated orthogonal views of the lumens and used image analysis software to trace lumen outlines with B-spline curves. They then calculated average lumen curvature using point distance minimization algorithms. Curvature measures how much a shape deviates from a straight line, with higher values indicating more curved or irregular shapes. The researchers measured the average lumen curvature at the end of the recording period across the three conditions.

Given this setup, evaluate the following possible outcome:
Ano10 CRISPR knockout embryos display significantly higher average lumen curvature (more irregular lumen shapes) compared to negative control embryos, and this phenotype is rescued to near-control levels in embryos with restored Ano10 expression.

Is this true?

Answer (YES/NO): YES